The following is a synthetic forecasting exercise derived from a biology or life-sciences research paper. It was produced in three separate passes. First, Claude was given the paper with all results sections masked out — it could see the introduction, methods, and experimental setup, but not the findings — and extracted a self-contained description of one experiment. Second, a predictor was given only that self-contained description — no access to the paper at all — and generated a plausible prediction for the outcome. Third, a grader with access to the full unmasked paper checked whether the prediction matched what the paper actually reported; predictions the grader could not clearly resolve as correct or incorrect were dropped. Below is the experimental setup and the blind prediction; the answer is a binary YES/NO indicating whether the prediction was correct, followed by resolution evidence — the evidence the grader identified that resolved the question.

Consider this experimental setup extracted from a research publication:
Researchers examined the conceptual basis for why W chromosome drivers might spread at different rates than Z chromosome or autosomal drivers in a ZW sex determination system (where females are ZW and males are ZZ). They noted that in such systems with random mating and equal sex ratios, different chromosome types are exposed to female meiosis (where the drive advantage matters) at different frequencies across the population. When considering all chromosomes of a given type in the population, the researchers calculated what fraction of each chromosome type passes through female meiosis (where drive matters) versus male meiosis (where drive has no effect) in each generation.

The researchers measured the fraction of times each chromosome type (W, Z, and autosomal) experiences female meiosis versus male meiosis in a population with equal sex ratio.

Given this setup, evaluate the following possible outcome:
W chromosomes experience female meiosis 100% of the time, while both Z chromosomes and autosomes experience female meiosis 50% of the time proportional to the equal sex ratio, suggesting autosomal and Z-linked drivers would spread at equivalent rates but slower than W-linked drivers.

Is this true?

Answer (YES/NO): NO